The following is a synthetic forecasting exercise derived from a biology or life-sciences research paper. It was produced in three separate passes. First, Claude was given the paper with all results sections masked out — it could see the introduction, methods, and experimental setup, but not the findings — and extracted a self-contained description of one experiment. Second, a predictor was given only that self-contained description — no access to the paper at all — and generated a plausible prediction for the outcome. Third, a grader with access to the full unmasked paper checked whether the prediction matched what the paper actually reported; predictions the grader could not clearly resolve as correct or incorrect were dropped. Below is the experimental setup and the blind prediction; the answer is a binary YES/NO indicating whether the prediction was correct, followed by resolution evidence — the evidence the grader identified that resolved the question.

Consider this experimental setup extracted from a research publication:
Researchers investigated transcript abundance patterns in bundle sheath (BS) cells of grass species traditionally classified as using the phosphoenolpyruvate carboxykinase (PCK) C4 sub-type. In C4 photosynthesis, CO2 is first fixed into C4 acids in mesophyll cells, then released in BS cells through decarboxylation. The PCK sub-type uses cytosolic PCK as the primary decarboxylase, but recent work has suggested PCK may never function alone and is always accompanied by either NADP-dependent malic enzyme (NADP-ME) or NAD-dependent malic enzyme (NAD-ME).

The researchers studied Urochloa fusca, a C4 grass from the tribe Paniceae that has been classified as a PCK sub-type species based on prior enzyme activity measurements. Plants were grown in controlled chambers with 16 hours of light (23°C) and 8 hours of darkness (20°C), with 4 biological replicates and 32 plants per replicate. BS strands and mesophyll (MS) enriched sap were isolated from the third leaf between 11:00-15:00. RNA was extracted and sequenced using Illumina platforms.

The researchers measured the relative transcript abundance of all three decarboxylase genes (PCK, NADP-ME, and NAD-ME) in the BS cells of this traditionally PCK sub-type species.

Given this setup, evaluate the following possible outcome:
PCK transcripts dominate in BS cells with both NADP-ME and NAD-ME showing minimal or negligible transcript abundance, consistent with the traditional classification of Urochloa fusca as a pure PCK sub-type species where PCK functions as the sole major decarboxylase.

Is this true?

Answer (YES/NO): YES